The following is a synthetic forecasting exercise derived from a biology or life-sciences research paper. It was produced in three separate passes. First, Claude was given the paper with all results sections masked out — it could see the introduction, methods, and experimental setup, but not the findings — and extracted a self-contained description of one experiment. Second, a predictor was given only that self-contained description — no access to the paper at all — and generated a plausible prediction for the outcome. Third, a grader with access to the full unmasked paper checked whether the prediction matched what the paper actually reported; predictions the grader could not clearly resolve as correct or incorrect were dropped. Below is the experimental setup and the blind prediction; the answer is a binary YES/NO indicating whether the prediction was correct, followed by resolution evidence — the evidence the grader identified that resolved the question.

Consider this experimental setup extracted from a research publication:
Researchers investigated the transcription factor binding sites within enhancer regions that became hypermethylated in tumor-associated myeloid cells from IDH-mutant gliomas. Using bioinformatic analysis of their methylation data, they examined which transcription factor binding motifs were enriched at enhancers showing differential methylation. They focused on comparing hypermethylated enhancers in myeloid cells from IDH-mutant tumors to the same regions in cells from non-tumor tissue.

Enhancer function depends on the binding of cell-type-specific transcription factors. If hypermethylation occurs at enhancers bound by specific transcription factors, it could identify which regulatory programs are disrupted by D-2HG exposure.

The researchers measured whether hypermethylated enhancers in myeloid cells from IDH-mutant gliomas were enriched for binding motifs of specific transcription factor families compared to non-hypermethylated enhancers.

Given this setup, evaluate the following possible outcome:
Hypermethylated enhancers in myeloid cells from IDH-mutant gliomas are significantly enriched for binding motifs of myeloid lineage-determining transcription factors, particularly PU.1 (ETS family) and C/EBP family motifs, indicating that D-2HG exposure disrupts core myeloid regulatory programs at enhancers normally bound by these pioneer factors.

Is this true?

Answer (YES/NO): YES